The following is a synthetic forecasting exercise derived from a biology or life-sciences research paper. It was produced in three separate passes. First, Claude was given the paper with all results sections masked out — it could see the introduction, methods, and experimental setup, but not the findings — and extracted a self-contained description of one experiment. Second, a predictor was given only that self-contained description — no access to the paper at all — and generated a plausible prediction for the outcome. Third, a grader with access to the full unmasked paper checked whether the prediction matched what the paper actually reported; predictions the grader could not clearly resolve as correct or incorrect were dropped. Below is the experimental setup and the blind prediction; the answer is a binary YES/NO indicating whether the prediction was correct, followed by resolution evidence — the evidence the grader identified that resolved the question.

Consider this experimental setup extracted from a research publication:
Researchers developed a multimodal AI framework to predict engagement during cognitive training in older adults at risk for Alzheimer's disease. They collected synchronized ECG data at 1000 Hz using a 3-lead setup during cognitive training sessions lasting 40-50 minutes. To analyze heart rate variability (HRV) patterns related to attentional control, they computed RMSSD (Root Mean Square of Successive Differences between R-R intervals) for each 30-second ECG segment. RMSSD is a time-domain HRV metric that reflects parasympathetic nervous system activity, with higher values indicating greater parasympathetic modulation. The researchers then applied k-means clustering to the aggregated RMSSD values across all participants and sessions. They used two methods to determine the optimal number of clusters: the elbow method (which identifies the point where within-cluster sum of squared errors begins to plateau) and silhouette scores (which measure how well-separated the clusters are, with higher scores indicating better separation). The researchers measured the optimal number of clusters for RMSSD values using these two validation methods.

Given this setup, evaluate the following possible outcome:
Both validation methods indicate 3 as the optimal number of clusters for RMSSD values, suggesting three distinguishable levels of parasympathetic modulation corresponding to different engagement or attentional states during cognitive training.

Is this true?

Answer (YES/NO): NO